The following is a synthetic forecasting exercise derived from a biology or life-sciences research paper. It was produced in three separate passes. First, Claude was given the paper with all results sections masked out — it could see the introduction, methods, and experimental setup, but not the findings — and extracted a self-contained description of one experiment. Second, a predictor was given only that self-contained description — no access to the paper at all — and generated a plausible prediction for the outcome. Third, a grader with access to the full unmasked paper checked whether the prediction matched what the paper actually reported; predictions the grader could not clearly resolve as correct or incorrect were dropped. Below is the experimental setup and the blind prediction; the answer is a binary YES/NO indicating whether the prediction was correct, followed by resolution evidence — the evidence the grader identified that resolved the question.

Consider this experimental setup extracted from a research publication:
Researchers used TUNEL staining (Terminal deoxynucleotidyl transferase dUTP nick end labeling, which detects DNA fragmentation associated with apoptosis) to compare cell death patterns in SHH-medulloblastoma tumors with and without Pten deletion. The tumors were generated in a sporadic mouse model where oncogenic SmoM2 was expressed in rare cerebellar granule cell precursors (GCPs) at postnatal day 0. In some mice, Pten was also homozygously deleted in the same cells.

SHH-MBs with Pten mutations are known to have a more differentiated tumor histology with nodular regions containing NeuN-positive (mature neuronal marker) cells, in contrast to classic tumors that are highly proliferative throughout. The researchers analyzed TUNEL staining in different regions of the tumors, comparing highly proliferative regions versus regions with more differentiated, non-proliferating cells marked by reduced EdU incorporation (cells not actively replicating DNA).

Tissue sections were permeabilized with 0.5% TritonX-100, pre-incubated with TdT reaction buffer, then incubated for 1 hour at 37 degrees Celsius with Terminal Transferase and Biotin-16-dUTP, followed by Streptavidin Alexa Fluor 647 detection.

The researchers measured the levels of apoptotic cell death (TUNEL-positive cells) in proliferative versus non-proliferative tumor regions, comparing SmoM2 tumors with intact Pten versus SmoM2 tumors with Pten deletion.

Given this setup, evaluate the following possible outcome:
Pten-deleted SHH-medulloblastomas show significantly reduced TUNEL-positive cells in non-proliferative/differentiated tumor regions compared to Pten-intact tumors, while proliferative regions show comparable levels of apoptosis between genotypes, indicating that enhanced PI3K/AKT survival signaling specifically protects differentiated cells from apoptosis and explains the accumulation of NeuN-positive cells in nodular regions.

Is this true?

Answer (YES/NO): YES